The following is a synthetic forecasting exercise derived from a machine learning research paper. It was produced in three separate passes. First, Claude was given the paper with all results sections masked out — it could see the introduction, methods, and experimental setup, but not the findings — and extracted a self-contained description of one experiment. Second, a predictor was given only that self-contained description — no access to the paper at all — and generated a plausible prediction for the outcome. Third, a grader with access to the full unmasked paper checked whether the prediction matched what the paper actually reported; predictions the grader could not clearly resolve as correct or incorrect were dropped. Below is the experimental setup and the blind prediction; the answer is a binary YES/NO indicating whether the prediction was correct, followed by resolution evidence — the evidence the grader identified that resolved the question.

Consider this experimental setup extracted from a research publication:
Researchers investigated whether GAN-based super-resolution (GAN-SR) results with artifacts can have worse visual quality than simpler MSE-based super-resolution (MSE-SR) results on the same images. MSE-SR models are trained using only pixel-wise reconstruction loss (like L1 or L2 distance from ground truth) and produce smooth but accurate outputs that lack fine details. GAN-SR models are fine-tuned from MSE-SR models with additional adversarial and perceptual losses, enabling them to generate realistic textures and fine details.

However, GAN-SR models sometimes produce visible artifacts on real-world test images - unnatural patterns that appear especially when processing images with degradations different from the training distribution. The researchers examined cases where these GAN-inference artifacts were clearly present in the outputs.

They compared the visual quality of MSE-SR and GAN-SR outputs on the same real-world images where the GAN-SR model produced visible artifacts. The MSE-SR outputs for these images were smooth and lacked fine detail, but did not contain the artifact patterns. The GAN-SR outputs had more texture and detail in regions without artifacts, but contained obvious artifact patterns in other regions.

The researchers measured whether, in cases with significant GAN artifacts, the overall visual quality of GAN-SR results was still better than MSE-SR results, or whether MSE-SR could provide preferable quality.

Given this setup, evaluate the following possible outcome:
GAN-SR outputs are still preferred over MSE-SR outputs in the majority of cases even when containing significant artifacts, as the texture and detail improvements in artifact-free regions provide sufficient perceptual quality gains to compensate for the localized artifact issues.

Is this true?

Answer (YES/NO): NO